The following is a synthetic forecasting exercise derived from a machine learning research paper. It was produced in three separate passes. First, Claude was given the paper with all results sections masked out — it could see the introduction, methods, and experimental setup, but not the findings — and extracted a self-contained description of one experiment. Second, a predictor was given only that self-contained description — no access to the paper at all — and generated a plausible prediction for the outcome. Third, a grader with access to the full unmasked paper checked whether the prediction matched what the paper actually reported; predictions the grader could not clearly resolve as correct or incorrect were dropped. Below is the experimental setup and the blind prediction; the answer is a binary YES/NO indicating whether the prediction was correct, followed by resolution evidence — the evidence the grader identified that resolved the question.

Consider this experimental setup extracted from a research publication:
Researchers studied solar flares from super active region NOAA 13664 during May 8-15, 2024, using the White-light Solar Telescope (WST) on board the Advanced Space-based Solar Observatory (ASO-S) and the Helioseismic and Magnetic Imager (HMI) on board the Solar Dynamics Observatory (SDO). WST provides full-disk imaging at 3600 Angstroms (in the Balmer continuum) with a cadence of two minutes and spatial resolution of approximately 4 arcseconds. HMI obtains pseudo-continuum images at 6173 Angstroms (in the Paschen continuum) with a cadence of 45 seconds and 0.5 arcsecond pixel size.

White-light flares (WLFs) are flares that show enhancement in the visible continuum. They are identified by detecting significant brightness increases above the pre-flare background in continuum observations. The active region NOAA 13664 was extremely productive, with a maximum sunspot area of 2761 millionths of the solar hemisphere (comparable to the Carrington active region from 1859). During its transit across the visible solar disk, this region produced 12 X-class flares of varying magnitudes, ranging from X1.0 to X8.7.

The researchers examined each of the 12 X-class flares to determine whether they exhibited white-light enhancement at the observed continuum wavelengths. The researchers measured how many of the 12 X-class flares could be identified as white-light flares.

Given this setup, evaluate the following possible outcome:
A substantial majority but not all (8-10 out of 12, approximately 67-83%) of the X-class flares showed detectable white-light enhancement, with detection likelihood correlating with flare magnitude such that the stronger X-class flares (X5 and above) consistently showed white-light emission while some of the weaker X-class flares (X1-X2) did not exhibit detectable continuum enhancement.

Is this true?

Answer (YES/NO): NO